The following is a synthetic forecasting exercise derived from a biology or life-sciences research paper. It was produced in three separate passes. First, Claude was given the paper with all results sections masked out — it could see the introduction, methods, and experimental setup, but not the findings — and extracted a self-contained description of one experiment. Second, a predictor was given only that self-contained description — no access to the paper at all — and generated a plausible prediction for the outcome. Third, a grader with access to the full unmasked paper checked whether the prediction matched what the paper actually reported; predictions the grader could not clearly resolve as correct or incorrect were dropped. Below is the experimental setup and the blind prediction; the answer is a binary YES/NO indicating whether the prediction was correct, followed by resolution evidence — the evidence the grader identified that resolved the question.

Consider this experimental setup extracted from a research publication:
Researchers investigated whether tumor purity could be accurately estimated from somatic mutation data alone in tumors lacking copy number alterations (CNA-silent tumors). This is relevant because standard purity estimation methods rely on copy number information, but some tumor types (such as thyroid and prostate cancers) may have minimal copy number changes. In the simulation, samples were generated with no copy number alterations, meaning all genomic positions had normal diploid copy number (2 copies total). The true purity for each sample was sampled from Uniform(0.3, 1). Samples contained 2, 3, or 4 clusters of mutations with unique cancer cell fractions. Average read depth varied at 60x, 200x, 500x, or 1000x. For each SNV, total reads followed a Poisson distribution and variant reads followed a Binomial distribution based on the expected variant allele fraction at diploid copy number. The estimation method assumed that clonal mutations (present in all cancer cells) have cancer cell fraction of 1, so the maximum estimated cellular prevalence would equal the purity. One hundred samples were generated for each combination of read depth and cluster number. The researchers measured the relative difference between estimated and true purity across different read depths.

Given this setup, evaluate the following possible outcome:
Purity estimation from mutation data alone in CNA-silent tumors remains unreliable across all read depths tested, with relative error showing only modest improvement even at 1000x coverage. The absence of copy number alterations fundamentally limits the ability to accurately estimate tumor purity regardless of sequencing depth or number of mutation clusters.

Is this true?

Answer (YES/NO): NO